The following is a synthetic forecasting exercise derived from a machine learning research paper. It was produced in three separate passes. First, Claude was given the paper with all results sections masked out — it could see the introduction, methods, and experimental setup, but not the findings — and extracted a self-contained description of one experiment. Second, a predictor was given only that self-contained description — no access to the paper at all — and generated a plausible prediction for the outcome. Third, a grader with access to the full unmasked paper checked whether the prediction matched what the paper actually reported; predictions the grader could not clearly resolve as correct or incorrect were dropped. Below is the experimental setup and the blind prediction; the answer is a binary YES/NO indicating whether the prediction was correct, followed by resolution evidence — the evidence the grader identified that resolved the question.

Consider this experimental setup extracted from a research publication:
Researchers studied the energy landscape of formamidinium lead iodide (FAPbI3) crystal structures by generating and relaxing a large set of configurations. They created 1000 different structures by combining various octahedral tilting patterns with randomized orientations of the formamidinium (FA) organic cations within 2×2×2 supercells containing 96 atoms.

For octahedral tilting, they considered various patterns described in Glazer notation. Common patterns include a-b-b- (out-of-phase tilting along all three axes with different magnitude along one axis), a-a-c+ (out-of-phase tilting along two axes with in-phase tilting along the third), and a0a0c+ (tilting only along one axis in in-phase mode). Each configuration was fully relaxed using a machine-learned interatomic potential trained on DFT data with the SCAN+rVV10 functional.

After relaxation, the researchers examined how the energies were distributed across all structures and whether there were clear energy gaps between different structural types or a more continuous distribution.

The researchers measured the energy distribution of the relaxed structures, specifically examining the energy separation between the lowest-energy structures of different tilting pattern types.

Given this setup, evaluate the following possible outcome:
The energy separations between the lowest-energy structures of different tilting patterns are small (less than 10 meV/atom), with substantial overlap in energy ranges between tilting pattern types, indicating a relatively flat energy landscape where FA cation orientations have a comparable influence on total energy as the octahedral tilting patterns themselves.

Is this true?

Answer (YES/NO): YES